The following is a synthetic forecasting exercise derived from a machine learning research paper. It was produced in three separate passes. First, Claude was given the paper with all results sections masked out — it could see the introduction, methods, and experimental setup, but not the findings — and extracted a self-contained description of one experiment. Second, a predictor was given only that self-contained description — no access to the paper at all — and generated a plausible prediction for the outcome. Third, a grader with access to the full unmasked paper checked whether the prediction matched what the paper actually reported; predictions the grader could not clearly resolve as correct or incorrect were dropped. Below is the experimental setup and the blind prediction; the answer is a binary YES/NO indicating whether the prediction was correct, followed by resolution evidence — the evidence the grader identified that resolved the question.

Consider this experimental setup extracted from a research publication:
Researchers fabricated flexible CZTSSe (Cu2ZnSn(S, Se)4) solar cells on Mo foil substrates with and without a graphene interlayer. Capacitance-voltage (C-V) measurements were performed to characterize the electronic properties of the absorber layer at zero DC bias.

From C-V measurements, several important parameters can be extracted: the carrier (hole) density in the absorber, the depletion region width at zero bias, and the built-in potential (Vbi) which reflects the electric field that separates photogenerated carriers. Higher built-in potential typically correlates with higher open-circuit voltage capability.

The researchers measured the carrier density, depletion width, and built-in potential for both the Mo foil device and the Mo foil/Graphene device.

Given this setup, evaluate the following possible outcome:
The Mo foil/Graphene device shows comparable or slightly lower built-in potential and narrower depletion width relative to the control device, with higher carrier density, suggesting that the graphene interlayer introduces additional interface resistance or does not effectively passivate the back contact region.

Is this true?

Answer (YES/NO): NO